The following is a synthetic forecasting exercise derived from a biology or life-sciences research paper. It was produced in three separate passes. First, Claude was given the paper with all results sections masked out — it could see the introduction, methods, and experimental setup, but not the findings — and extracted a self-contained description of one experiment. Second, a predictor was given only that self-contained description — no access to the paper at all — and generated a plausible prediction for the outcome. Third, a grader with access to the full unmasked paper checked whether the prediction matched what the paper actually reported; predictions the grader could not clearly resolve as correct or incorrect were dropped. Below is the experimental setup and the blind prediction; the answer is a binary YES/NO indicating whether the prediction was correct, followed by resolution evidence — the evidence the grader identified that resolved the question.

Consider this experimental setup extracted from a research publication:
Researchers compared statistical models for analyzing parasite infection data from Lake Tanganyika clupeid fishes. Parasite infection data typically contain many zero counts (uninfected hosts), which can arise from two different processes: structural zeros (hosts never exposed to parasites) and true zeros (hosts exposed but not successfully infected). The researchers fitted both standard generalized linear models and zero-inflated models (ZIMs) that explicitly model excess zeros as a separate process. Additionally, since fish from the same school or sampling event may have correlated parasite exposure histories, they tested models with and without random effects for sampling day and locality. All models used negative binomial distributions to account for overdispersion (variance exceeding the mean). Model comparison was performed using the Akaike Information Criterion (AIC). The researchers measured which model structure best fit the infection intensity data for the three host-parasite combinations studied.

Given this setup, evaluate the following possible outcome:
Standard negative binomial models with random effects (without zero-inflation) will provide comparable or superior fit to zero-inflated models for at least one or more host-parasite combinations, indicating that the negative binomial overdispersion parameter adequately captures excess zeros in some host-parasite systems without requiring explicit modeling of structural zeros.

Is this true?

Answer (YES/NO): NO